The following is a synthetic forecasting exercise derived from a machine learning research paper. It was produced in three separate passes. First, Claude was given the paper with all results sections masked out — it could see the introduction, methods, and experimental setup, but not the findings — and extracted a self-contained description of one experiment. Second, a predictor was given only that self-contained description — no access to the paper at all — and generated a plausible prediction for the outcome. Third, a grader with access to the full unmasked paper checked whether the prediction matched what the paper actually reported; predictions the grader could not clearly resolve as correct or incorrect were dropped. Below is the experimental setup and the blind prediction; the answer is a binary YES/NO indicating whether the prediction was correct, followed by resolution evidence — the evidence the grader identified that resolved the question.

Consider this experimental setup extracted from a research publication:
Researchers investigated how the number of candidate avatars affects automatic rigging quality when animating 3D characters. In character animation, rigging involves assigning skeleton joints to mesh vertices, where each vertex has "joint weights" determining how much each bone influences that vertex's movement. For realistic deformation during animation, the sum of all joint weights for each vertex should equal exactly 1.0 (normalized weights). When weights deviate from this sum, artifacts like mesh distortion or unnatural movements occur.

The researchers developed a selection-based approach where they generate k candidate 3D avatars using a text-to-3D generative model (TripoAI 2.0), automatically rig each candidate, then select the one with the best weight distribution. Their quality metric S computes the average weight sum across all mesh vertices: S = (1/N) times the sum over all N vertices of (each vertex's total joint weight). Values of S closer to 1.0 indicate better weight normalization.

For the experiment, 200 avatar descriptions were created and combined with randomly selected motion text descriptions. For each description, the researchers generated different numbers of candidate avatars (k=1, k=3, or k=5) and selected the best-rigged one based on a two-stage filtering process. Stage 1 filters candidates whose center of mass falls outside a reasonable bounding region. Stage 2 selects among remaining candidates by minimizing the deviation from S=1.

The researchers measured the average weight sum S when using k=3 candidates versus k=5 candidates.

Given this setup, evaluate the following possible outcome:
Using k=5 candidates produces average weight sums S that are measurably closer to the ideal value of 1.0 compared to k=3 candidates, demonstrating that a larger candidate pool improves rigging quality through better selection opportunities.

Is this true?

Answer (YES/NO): YES